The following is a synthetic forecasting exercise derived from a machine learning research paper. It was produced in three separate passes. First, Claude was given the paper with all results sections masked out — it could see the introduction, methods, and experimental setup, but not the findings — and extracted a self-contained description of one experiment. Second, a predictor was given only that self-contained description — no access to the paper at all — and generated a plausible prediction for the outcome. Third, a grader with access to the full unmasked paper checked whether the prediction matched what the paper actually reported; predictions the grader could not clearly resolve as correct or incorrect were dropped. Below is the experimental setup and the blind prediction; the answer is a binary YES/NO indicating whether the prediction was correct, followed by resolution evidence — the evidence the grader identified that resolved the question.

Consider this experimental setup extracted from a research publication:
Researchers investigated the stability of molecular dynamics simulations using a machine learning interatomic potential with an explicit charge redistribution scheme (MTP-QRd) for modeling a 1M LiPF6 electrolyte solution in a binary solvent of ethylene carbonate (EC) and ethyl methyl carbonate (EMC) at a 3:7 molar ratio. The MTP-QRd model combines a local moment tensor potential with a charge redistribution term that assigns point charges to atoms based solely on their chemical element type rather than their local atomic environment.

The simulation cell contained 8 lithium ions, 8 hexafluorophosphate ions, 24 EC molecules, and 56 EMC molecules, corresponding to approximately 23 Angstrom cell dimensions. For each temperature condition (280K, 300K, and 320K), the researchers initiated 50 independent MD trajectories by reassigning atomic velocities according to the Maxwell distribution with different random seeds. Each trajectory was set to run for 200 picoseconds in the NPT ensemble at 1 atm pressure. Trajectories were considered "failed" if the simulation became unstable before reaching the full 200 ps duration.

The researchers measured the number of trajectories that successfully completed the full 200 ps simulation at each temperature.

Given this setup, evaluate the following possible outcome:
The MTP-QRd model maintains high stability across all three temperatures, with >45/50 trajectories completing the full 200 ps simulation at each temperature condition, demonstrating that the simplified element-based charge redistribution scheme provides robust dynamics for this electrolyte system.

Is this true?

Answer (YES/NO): NO